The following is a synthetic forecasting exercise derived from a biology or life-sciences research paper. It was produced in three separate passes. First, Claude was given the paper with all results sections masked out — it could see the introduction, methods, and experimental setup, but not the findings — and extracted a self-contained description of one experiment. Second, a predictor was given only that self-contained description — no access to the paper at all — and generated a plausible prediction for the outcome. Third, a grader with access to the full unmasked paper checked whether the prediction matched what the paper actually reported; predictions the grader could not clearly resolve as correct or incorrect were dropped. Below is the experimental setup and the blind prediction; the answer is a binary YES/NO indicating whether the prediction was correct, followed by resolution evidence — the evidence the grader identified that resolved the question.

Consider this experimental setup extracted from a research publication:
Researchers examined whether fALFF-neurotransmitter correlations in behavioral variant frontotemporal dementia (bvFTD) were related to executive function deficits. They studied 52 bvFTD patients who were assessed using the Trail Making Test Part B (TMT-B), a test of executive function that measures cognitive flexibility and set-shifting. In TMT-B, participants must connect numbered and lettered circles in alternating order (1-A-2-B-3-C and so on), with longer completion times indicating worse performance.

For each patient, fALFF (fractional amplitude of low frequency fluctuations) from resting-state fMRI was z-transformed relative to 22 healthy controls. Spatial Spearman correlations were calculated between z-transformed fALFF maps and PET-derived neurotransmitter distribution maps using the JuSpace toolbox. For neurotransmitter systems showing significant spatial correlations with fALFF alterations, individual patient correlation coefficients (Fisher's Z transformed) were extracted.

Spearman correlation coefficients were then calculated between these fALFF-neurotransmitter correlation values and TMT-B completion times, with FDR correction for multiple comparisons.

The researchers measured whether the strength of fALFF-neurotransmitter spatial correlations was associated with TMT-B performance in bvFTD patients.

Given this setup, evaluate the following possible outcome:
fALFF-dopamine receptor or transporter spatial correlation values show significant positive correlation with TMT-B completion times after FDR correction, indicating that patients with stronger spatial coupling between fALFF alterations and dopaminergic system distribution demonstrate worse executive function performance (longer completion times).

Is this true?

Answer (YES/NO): NO